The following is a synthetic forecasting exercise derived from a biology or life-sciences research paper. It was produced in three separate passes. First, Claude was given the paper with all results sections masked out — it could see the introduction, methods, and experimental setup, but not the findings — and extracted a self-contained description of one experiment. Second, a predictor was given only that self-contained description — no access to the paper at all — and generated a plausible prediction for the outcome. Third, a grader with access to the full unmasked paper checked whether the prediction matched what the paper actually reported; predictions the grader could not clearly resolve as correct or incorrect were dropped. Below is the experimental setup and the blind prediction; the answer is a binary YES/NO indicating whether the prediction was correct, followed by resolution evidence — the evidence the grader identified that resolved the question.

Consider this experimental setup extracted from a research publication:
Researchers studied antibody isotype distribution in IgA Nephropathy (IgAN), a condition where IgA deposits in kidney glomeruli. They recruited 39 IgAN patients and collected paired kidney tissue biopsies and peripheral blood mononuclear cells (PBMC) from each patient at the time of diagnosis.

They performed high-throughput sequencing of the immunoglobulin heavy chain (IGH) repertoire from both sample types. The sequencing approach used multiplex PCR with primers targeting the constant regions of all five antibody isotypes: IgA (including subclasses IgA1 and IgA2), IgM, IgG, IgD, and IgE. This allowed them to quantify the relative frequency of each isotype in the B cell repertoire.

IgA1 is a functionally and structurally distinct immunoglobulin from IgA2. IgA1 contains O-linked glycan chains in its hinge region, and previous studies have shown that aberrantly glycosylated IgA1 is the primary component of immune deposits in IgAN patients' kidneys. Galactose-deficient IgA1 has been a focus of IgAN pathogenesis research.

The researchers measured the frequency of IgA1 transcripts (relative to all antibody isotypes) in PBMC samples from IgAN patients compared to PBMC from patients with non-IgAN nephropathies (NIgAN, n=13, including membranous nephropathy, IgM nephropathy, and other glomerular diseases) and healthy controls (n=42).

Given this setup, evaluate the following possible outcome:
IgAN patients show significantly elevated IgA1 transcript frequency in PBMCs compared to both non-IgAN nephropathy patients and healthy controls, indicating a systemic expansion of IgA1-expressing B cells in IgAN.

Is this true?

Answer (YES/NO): YES